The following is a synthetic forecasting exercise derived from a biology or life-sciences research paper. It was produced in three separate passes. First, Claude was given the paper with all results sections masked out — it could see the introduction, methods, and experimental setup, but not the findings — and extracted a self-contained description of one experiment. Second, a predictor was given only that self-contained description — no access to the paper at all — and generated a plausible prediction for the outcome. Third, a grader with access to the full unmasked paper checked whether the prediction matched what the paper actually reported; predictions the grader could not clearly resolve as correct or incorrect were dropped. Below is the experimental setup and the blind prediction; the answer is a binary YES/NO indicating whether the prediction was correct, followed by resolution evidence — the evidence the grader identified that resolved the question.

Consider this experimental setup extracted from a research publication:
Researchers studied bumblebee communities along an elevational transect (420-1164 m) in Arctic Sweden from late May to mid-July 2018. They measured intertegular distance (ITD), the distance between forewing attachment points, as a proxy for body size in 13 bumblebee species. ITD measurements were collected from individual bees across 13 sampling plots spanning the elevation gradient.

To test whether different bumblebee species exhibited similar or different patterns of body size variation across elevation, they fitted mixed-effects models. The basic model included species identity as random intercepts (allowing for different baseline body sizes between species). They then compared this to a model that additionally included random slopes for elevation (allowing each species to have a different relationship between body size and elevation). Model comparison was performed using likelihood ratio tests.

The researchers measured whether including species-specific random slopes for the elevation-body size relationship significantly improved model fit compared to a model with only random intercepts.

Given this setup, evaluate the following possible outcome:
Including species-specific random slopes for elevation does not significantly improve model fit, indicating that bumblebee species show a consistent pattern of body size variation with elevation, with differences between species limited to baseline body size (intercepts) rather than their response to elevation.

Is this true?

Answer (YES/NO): YES